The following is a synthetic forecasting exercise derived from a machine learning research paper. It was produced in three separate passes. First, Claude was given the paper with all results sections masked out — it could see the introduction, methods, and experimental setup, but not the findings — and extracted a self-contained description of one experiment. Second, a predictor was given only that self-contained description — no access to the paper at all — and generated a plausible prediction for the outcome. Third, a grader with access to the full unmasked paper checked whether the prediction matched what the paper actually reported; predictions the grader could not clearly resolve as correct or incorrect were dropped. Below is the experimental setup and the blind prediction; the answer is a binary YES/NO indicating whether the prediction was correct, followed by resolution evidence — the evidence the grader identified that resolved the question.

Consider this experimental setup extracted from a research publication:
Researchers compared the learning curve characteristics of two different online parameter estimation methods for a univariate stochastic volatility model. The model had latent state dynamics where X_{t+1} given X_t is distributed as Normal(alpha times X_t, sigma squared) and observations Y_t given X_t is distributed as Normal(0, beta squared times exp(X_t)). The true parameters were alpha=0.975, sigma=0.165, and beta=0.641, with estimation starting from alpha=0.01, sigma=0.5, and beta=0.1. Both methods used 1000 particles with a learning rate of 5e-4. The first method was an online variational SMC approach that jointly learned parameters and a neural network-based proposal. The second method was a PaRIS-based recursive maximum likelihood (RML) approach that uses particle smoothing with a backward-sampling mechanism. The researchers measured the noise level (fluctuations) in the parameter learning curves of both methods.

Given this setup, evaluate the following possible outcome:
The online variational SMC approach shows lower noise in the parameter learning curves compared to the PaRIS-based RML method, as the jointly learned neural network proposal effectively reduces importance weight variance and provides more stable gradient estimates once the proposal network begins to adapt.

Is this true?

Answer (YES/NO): NO